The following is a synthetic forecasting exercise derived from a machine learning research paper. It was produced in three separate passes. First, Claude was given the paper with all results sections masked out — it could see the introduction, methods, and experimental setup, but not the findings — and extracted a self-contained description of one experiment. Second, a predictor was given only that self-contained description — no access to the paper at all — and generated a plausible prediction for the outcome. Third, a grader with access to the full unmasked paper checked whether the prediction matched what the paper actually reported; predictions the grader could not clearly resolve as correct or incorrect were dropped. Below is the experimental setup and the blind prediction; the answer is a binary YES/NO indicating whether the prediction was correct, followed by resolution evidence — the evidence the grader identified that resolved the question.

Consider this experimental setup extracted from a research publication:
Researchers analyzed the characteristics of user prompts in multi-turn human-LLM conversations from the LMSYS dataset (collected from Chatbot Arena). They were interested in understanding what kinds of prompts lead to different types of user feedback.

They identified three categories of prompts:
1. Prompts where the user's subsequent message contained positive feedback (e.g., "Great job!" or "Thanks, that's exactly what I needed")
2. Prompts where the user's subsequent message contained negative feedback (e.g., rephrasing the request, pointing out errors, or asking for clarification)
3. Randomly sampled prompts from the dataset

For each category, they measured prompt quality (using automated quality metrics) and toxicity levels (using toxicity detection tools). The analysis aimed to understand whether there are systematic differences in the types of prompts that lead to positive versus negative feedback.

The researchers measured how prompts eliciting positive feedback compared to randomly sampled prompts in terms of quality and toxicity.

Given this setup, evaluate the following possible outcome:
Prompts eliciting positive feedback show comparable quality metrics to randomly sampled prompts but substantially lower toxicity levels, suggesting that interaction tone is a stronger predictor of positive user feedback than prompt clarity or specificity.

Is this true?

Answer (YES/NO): NO